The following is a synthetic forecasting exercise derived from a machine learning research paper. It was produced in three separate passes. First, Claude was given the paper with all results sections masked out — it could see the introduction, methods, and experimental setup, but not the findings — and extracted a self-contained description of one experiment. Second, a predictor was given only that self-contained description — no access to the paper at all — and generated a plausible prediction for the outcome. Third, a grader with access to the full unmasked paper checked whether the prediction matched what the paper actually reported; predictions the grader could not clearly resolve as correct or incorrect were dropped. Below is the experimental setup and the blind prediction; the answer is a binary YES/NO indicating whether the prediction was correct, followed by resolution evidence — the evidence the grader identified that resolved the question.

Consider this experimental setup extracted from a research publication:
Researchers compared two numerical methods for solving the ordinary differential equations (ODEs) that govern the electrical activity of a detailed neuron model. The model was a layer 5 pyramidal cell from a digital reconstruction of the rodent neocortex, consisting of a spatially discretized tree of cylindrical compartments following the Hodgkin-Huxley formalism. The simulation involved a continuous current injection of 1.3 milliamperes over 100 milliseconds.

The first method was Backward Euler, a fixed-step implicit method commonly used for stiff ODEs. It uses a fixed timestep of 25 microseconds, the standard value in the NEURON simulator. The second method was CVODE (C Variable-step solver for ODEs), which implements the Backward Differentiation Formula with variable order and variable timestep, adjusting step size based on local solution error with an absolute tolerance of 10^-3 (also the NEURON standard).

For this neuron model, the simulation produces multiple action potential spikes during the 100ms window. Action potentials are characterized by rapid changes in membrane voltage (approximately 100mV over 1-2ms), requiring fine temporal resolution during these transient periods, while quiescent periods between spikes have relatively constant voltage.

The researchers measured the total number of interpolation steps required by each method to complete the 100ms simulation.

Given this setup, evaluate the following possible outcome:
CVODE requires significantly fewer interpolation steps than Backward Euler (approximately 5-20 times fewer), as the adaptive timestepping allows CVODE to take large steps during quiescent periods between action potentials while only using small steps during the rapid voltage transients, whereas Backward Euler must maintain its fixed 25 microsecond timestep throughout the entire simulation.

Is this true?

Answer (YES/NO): NO